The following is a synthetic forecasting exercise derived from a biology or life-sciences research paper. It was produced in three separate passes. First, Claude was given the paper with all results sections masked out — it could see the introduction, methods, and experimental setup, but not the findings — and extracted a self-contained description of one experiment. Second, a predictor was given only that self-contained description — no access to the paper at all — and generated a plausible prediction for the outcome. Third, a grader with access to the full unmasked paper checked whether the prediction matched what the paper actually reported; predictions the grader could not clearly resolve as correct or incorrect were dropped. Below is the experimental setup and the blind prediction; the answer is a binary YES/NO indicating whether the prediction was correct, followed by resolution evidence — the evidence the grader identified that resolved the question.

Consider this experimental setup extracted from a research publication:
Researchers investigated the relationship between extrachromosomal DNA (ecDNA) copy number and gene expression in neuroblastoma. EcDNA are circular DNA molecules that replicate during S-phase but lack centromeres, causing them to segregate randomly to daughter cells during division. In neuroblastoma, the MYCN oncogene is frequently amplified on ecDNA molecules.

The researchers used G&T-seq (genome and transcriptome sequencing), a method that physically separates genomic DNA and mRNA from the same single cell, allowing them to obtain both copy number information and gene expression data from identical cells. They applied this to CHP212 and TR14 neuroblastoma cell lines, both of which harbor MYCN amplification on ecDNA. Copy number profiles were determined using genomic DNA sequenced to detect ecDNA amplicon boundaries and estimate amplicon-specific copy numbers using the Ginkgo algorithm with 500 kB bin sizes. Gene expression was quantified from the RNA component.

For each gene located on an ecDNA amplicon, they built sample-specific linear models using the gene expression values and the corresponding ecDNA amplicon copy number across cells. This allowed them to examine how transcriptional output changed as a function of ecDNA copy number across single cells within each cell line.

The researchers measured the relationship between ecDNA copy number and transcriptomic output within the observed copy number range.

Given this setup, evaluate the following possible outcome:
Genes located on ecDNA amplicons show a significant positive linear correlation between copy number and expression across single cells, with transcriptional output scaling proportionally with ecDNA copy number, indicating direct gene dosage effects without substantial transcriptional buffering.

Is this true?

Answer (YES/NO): YES